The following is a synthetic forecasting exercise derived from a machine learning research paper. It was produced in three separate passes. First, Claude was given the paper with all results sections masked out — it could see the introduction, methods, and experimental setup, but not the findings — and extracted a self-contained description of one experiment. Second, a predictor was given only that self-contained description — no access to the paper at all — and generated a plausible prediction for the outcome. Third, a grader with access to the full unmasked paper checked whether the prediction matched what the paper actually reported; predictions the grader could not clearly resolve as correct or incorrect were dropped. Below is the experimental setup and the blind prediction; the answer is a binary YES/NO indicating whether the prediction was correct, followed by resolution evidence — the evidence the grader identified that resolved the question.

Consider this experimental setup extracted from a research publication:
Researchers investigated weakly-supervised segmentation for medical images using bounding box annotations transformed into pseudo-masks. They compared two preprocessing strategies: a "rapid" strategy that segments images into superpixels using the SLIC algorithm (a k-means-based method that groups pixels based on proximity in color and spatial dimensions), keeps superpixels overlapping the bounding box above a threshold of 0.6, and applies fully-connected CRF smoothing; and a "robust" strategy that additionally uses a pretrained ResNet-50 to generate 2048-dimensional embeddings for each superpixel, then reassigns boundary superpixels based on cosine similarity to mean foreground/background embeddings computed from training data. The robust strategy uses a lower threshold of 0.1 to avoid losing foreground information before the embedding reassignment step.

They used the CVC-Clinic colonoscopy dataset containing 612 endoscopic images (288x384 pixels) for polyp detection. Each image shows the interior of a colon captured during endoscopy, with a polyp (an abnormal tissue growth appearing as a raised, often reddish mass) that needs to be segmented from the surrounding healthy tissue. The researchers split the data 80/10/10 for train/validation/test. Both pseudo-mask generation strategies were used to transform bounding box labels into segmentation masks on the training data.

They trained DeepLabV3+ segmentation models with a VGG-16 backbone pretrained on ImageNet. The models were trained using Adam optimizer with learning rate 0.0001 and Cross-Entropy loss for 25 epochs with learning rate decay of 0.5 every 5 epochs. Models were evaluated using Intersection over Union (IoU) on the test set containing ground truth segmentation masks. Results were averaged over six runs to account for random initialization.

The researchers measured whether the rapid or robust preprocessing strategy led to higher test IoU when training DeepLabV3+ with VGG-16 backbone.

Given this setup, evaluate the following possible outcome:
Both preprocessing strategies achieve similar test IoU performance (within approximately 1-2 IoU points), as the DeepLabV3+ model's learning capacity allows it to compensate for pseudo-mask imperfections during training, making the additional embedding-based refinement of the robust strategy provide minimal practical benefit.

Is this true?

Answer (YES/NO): YES